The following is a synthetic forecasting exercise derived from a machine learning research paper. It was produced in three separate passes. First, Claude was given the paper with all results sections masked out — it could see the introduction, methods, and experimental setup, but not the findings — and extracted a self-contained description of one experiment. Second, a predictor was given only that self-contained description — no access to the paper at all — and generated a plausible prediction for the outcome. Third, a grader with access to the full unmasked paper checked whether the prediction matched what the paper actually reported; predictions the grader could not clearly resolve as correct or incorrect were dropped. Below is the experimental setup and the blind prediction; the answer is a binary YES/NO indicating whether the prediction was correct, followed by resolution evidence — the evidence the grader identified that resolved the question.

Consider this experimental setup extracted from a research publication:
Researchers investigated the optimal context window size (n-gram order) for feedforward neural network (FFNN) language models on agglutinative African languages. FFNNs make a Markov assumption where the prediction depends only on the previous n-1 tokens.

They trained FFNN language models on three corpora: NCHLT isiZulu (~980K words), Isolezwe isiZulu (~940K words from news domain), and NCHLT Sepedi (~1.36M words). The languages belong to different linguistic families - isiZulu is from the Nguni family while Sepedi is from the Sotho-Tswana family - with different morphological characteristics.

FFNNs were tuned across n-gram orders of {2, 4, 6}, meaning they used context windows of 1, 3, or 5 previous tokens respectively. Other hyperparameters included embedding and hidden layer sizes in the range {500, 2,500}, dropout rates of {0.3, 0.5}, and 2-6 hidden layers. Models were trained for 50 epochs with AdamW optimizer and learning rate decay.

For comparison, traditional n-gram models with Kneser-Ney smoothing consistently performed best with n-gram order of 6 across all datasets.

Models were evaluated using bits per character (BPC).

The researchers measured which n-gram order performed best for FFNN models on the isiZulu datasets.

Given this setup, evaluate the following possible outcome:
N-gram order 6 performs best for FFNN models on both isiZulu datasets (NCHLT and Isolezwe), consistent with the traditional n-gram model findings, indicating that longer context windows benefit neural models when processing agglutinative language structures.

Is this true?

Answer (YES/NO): NO